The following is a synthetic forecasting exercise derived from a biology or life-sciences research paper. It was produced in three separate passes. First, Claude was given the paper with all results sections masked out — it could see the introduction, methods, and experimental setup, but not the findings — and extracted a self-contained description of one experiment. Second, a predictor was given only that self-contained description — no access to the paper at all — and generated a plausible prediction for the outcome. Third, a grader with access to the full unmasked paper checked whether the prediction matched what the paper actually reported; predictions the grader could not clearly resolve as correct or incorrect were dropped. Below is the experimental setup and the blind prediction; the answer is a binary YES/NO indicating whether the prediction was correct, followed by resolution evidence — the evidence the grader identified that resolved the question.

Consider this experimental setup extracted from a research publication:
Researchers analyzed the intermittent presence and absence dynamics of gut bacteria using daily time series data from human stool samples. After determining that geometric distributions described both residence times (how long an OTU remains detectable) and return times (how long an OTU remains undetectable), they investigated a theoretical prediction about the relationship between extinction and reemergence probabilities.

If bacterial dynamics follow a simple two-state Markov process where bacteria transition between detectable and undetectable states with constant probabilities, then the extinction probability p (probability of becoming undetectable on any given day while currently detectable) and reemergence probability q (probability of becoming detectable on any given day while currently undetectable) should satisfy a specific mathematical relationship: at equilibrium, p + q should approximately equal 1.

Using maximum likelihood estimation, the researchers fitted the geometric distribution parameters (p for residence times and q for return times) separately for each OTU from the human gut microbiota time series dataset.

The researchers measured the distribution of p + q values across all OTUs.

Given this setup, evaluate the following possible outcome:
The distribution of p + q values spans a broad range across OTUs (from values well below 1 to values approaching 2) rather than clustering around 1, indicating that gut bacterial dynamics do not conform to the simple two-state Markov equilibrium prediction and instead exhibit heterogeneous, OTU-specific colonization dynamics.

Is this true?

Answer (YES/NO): NO